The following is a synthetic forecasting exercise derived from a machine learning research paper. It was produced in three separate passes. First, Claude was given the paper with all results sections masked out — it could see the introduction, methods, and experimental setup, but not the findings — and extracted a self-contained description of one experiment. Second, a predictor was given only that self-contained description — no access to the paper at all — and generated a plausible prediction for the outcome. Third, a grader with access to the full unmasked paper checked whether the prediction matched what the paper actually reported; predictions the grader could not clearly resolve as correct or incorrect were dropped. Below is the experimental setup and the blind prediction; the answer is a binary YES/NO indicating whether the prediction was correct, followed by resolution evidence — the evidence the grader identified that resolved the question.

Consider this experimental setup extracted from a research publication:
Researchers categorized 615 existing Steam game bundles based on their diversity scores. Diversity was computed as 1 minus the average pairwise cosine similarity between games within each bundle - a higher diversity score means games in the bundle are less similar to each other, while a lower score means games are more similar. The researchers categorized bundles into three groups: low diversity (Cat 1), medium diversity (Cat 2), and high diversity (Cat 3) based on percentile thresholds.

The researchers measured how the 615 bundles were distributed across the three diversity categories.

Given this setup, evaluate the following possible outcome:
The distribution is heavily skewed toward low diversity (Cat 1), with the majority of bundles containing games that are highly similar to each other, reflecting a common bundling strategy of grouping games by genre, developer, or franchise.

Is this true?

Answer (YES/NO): NO